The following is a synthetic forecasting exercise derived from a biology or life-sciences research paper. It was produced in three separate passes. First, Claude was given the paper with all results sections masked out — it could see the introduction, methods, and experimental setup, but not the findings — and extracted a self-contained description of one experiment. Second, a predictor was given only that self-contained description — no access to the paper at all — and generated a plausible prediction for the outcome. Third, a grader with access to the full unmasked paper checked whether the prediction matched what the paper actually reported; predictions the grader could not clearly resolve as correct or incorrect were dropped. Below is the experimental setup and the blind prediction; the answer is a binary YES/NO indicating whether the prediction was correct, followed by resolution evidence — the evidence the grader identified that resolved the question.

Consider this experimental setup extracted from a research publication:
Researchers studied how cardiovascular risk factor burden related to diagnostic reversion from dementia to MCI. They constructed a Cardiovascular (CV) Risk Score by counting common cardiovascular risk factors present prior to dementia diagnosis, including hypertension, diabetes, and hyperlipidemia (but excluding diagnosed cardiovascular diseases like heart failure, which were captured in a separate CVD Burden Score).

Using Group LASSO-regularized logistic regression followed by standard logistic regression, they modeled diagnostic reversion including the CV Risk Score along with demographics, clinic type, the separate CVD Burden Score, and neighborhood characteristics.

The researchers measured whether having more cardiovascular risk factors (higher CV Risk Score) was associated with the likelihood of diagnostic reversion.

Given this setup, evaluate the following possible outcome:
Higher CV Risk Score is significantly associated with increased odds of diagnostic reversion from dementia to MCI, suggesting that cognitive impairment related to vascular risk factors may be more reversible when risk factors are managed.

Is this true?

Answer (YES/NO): YES